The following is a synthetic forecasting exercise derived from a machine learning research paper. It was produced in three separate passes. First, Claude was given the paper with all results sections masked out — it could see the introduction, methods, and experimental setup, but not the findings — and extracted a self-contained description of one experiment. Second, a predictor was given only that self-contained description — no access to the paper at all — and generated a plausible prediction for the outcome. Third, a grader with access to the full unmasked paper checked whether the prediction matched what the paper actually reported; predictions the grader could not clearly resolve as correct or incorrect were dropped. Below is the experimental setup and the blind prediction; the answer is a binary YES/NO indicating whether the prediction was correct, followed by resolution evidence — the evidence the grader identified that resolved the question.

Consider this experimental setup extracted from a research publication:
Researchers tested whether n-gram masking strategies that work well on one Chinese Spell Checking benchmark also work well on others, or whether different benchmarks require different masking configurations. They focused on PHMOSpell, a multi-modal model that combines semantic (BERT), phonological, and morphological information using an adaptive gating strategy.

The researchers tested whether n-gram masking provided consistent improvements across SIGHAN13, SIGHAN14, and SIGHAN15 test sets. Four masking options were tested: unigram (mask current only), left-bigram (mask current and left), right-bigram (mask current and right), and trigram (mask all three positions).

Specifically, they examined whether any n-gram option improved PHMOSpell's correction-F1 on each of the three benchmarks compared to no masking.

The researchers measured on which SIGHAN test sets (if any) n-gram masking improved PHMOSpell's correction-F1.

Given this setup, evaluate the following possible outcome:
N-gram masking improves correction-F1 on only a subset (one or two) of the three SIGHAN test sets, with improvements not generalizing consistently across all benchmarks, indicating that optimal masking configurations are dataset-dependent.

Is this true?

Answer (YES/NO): YES